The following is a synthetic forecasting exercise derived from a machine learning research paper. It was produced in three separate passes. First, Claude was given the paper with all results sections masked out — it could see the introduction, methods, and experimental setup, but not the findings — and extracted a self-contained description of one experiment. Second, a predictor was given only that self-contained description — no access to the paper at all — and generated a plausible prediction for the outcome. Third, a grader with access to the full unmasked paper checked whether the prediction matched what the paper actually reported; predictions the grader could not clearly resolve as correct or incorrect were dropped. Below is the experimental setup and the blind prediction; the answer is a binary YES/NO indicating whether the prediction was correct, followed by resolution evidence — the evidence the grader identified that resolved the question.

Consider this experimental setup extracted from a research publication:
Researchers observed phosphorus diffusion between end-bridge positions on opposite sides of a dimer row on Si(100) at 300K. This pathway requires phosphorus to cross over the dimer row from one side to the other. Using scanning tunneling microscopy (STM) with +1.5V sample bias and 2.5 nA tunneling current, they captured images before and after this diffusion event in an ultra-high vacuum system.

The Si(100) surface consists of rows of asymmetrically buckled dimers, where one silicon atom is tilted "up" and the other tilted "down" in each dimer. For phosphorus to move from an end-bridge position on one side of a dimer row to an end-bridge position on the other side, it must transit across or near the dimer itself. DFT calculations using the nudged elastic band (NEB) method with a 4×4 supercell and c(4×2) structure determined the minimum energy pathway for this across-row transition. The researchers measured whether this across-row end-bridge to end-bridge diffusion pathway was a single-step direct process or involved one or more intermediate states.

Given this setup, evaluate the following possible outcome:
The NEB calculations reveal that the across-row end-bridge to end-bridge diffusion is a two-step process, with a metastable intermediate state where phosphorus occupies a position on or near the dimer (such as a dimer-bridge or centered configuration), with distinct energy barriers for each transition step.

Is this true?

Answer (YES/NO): NO